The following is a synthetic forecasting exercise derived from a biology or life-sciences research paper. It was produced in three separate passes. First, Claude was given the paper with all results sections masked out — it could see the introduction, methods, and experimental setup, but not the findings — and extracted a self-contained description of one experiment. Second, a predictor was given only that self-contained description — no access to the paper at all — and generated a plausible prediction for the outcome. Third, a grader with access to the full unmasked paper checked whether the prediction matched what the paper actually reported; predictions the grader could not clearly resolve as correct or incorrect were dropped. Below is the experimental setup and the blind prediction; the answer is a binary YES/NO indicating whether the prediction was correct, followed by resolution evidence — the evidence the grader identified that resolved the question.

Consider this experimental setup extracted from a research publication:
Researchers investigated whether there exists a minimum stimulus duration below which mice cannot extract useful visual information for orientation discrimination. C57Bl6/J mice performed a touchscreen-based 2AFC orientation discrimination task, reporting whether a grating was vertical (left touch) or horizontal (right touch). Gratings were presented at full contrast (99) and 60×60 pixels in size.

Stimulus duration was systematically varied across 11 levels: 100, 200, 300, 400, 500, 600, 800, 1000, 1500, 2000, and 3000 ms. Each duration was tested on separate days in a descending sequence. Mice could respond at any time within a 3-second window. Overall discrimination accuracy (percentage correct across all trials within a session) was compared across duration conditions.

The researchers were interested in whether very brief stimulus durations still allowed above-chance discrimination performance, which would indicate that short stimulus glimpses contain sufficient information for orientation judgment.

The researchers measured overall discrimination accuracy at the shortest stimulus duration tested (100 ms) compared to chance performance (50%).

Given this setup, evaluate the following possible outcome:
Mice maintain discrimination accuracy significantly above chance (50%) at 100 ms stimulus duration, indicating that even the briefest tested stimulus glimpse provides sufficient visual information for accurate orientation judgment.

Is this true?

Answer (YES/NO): YES